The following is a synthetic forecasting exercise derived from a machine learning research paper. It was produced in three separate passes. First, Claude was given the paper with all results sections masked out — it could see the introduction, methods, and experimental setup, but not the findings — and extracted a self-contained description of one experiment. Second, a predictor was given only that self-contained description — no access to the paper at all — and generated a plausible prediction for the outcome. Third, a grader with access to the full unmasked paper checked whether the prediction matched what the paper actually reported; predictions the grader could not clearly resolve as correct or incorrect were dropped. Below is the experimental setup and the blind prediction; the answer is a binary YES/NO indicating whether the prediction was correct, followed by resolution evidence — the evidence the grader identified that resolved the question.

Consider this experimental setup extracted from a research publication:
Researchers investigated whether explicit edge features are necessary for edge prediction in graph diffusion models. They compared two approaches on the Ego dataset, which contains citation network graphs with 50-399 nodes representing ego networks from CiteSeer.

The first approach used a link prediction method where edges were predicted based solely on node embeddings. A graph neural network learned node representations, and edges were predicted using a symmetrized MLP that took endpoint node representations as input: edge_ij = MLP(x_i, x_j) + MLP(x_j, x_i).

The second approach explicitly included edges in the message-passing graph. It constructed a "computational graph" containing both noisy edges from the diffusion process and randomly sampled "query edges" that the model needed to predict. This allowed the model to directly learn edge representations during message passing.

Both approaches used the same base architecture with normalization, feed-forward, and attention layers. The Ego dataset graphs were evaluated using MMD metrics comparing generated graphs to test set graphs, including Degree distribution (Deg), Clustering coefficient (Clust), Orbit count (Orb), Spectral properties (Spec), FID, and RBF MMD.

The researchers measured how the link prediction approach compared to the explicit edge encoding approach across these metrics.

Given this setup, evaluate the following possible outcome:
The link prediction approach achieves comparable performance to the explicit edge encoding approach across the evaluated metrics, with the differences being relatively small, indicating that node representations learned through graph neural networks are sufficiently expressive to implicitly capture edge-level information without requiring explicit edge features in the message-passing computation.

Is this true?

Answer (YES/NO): NO